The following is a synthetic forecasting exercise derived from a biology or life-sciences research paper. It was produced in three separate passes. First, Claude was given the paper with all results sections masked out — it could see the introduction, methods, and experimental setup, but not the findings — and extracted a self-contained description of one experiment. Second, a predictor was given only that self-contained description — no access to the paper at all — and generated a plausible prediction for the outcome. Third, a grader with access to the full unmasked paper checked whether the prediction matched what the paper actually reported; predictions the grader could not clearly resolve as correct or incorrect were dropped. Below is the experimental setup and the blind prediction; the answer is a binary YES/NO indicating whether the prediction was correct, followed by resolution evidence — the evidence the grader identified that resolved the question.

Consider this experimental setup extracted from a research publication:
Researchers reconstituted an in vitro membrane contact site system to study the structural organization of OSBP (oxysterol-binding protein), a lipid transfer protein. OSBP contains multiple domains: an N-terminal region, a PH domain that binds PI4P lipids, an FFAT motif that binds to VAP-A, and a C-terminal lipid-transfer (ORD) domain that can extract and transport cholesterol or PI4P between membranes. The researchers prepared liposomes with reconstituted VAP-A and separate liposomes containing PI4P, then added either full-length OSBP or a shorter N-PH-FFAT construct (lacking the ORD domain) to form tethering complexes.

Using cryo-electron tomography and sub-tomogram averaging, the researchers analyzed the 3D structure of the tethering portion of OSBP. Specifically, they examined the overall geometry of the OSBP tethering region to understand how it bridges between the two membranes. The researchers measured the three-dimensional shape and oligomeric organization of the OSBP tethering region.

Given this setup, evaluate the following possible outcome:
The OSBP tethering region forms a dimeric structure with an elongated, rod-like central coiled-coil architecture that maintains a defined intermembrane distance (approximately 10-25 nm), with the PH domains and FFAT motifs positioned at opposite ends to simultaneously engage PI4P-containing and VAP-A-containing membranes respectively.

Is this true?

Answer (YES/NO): NO